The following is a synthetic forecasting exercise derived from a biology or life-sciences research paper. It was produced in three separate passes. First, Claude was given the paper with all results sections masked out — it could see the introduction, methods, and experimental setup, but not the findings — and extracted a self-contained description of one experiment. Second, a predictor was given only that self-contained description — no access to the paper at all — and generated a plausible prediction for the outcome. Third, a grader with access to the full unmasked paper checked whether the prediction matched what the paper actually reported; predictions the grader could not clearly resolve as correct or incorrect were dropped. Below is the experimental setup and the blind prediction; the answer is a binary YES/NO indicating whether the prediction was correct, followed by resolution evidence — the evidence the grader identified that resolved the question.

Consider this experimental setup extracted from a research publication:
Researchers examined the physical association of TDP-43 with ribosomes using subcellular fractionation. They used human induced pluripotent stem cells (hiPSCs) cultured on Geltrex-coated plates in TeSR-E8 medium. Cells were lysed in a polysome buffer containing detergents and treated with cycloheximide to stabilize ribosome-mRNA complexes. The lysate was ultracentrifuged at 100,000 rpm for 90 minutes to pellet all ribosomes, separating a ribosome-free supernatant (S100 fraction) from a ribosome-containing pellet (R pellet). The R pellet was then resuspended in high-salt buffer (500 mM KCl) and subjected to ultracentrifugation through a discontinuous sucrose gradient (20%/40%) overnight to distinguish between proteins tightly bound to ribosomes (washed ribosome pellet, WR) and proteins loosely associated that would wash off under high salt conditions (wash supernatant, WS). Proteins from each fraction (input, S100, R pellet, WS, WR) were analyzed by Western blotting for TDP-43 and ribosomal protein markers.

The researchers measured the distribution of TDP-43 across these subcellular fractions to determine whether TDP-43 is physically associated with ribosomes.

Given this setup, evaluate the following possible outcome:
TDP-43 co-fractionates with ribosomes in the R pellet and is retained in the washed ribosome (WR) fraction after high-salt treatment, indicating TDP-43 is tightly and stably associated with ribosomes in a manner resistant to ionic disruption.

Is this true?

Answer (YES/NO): NO